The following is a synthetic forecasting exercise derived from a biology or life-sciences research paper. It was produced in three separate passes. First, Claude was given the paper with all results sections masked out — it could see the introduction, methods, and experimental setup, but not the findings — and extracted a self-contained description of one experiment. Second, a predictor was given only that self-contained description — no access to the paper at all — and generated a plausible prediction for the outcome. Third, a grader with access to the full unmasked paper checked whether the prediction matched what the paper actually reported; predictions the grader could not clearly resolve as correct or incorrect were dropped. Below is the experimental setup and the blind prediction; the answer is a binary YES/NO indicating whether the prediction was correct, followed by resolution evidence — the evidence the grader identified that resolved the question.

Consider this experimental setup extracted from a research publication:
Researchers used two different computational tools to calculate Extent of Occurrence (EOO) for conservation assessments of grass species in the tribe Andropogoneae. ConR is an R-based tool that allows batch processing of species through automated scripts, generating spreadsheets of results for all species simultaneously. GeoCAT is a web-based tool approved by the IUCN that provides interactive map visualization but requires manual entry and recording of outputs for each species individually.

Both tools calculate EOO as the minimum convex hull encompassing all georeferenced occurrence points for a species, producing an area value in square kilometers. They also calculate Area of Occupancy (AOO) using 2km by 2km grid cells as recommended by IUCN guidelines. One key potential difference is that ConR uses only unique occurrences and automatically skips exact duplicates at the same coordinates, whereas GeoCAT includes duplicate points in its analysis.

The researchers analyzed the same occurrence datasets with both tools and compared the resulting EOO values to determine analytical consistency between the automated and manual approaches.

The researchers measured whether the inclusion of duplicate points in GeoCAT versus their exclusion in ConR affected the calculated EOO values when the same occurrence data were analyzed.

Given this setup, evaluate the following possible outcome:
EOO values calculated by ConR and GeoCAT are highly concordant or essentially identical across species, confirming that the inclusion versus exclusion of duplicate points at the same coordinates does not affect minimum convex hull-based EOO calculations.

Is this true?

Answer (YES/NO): YES